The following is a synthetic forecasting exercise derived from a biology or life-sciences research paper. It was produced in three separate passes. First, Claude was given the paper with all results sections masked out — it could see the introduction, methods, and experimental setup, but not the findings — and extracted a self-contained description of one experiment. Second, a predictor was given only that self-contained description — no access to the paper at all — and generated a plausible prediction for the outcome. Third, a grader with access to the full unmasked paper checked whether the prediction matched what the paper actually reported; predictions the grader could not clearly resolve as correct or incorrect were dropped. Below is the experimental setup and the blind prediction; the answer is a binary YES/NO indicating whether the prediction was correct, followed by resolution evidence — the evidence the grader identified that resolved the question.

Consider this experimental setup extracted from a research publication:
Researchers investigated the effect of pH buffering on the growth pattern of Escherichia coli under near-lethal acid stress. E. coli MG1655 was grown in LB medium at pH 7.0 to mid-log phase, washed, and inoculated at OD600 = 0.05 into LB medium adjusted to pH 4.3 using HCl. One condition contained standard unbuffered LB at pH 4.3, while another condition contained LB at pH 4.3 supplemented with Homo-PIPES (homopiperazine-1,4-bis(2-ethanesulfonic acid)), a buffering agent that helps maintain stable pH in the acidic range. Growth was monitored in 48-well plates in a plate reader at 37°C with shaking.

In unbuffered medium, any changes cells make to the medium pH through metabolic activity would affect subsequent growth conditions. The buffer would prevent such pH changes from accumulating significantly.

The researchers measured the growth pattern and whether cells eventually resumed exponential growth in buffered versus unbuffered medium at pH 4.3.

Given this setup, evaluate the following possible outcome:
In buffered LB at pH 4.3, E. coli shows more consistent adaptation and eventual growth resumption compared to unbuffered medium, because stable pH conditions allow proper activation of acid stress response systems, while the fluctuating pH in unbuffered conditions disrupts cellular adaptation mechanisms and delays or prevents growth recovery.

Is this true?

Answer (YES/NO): NO